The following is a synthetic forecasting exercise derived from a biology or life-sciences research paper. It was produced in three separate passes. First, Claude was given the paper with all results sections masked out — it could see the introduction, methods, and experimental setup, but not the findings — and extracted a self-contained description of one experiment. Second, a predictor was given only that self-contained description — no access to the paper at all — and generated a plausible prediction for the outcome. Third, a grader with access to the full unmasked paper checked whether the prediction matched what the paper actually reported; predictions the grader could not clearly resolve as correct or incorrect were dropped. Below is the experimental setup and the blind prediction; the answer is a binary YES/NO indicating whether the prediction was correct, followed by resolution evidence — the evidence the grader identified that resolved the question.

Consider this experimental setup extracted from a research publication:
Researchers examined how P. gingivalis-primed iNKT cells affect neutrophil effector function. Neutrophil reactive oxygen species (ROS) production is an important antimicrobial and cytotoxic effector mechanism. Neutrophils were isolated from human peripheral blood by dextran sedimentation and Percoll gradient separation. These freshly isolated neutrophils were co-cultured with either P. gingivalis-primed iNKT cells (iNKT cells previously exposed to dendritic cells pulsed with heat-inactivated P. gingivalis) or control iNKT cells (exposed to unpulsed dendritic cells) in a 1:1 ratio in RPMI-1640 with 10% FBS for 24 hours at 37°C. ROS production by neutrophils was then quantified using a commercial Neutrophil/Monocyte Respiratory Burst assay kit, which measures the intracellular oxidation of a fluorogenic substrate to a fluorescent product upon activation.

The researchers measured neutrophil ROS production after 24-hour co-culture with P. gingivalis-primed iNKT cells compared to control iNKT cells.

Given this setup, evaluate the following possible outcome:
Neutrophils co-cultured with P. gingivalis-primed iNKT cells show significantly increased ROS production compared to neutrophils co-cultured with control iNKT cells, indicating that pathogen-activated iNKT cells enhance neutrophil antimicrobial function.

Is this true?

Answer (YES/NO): NO